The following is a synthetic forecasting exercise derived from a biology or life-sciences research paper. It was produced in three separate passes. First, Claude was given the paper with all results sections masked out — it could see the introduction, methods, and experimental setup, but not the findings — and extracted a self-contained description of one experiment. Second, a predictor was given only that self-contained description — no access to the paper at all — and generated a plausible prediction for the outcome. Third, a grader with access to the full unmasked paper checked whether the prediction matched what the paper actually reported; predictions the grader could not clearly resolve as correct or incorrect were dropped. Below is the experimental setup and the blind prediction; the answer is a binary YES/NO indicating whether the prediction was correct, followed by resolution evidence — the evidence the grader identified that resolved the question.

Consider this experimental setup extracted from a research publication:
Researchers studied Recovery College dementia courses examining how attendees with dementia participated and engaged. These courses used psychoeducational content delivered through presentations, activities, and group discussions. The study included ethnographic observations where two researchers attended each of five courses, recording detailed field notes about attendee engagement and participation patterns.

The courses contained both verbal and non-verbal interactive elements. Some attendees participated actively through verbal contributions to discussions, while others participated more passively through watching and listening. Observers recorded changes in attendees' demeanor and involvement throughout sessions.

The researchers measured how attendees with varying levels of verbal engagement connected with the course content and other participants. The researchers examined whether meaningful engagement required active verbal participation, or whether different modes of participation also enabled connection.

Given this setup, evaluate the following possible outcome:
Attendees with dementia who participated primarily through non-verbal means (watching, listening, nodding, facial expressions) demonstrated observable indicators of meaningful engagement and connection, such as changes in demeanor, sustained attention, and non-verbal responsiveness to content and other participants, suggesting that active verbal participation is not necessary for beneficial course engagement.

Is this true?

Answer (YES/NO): YES